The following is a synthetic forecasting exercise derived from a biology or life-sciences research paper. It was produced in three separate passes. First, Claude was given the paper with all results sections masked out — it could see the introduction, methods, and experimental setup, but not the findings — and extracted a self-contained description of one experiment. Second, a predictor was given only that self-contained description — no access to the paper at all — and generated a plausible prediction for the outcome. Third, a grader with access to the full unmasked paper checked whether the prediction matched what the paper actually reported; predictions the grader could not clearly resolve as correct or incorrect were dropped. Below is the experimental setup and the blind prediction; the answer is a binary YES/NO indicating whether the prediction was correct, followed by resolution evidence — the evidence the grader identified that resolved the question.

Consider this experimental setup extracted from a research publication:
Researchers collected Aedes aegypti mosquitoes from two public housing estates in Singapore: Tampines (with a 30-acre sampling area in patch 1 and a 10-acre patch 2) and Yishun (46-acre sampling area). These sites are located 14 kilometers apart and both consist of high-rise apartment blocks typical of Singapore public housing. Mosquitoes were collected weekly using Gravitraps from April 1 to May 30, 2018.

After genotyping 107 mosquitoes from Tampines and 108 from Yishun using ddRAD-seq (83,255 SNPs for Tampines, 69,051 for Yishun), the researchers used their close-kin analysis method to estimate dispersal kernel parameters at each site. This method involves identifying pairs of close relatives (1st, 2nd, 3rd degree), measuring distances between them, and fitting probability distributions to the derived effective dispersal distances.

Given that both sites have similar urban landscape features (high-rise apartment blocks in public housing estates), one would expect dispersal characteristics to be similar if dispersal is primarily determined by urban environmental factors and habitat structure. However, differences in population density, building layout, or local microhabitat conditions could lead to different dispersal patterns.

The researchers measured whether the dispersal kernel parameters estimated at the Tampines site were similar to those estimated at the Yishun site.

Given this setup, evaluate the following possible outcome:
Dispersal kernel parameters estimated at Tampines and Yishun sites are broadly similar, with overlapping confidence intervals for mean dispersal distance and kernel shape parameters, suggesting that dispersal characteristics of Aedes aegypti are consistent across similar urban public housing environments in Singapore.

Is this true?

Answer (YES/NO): YES